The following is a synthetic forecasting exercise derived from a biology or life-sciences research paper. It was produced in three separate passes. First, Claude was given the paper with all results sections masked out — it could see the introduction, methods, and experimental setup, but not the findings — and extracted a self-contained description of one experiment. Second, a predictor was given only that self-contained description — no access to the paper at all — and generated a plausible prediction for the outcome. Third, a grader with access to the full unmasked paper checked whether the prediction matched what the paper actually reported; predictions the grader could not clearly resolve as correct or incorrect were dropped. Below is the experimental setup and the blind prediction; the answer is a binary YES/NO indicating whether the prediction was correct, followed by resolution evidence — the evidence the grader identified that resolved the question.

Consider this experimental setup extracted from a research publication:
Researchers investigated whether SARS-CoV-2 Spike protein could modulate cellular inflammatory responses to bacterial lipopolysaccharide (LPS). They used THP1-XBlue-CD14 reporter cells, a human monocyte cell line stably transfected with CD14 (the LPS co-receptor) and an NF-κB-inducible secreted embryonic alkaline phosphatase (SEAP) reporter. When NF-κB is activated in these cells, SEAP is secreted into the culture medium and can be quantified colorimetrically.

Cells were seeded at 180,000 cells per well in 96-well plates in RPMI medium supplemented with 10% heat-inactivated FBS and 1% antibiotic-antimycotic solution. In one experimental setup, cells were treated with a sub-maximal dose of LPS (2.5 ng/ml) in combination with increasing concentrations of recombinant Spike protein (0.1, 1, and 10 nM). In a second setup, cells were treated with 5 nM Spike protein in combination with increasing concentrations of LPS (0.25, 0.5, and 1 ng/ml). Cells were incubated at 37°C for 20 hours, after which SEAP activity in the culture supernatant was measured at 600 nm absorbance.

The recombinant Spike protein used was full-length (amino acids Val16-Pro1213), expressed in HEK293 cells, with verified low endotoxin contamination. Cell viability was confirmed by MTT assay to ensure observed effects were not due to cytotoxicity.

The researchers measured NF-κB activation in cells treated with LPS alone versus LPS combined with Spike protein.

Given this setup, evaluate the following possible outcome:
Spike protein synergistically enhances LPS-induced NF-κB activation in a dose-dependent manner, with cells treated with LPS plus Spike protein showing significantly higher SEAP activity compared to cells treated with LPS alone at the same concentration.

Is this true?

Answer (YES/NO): YES